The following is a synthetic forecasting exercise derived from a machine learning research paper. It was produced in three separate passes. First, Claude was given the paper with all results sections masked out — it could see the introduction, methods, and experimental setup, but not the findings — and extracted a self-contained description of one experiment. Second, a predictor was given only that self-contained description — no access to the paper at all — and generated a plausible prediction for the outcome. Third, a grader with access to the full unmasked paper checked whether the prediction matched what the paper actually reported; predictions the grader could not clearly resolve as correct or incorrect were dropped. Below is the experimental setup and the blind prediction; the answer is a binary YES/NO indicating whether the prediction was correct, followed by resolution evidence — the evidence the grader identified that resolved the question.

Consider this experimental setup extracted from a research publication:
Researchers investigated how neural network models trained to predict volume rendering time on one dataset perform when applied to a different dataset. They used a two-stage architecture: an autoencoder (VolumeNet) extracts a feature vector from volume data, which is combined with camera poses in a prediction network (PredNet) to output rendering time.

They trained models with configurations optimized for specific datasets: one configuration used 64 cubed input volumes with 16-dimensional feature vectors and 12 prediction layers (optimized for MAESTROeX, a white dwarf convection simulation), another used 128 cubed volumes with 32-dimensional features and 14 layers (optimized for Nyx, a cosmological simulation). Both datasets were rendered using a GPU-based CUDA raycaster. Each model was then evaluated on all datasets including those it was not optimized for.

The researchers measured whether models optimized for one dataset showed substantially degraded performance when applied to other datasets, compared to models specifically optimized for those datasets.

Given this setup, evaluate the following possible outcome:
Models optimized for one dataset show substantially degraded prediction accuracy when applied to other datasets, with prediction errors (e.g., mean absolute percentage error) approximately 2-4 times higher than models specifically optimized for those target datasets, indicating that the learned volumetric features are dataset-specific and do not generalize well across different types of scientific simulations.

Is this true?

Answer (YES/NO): NO